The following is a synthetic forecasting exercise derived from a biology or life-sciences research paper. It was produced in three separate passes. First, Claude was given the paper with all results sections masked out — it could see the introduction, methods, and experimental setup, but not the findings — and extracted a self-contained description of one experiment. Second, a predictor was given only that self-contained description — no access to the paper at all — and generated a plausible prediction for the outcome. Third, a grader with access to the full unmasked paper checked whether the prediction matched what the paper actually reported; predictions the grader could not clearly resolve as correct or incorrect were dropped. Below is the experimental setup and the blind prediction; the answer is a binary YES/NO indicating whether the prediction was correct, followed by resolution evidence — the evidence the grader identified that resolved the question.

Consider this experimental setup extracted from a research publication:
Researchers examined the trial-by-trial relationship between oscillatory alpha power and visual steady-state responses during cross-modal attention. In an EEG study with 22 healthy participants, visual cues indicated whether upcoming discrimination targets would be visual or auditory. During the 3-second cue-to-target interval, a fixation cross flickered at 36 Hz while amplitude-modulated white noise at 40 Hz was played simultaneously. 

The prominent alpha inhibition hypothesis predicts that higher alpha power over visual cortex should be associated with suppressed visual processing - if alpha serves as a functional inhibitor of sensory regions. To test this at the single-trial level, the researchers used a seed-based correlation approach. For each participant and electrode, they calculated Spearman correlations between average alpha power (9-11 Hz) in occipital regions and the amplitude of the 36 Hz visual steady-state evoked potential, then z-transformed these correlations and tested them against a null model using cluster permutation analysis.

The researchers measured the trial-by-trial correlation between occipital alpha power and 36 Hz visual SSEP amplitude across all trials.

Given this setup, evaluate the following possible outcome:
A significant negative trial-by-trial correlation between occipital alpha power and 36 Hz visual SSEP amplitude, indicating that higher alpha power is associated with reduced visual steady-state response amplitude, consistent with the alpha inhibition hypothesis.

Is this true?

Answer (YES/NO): NO